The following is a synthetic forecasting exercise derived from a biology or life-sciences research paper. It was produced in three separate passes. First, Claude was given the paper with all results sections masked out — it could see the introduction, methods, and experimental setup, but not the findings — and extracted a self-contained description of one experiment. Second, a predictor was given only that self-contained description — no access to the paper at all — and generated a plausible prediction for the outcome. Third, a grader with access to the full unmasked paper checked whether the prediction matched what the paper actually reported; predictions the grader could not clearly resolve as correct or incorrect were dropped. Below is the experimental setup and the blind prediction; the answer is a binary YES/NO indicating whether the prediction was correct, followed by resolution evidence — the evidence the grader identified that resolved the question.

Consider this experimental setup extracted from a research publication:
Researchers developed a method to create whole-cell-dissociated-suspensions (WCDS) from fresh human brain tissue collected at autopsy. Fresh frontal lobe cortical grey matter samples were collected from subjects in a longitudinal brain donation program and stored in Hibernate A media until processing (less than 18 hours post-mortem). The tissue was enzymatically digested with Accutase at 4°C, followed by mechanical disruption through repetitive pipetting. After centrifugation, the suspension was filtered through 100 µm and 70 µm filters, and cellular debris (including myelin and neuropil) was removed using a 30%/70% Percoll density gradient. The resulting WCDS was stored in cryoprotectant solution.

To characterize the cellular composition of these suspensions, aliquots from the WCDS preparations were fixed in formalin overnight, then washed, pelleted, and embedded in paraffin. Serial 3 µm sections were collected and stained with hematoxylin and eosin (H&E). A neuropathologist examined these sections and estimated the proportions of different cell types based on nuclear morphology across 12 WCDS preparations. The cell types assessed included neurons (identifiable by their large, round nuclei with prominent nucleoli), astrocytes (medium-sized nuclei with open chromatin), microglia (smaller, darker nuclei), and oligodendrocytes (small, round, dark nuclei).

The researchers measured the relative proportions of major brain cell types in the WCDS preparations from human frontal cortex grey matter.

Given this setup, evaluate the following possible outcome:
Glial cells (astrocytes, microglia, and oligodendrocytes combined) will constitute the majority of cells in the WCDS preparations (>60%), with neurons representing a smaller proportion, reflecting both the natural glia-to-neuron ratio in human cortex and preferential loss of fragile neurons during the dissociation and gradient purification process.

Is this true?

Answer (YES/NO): NO